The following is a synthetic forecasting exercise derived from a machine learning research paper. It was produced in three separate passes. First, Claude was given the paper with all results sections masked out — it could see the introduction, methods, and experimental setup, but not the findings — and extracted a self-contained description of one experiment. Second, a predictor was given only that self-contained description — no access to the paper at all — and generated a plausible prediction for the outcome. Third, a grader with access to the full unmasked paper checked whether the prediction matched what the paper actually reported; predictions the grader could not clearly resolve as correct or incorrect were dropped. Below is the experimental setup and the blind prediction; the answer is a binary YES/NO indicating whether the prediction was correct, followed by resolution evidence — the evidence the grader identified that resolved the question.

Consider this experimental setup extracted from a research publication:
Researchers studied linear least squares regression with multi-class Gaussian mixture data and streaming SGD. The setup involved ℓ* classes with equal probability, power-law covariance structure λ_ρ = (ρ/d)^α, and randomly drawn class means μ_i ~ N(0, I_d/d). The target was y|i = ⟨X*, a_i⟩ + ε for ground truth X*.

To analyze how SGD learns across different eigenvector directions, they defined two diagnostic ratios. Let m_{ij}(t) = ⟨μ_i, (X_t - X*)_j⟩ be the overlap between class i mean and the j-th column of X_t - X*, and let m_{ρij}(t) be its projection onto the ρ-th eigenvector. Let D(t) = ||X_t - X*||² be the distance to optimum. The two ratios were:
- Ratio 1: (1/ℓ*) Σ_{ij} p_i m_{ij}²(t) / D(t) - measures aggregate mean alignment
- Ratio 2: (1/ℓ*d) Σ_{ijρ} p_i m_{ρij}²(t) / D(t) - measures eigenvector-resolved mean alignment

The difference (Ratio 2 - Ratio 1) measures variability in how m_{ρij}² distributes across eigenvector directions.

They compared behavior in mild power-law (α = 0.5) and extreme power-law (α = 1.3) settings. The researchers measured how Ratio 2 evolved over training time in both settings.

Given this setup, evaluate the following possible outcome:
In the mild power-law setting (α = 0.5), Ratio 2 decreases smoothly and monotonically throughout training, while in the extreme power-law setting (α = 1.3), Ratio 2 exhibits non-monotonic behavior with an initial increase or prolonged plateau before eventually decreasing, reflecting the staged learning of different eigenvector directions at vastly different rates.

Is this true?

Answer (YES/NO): NO